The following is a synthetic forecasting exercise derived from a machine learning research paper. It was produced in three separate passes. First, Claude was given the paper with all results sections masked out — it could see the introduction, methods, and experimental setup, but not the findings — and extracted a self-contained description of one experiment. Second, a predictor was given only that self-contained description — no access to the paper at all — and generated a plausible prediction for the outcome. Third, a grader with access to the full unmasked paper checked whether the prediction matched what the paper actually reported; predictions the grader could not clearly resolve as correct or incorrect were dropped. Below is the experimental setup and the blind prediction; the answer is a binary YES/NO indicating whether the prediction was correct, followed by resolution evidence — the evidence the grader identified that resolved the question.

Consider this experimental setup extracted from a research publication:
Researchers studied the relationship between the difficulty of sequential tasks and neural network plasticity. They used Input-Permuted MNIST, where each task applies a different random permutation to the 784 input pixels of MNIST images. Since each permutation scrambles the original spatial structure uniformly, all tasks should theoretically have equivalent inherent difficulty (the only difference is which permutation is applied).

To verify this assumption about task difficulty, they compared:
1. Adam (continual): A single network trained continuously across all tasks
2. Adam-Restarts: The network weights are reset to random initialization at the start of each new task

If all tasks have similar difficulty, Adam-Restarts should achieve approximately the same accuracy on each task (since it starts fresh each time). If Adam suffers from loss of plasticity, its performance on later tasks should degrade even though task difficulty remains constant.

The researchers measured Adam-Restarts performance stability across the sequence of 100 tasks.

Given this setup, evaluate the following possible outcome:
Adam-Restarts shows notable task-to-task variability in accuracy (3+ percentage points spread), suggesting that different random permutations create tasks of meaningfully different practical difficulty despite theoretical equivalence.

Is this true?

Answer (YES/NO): NO